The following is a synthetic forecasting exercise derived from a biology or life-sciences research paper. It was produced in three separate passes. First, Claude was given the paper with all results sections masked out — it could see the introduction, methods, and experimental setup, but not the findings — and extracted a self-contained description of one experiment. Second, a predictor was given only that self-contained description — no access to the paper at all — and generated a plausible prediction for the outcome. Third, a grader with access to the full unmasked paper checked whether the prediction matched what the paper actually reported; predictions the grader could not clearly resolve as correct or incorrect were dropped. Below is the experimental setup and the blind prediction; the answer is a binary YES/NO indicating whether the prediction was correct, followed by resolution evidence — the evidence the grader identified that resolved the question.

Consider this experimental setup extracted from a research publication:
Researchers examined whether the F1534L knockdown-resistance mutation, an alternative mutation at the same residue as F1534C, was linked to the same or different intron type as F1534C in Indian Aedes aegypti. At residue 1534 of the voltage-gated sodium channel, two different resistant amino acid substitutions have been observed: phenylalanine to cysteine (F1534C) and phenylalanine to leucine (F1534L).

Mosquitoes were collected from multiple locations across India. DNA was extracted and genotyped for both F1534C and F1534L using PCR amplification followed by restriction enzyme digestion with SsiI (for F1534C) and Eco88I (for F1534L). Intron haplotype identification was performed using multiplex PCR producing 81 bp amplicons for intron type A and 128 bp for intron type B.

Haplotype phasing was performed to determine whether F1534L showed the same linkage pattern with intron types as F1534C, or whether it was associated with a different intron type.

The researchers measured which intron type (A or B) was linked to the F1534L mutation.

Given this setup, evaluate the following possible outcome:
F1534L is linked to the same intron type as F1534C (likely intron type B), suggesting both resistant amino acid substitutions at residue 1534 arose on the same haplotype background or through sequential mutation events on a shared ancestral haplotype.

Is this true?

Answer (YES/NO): NO